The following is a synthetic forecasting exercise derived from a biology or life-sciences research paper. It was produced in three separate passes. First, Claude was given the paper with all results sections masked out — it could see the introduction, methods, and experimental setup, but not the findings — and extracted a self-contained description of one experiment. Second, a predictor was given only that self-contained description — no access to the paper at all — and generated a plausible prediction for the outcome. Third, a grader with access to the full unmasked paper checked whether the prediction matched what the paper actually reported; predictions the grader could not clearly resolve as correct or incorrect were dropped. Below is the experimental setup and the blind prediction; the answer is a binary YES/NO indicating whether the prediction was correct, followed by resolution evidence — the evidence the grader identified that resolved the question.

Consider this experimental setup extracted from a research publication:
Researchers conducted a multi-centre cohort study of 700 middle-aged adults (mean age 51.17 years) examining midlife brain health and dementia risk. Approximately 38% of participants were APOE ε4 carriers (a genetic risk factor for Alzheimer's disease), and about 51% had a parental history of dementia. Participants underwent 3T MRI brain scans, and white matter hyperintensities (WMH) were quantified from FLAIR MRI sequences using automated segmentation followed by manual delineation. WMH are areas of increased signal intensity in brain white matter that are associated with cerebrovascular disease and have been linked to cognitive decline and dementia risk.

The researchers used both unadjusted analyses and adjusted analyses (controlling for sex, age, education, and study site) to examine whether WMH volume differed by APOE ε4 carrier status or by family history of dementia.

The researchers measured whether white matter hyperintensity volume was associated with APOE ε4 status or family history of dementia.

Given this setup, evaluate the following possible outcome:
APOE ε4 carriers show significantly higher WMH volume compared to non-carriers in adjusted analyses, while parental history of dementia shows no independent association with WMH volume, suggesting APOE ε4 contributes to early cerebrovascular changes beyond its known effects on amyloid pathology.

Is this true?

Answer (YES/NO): NO